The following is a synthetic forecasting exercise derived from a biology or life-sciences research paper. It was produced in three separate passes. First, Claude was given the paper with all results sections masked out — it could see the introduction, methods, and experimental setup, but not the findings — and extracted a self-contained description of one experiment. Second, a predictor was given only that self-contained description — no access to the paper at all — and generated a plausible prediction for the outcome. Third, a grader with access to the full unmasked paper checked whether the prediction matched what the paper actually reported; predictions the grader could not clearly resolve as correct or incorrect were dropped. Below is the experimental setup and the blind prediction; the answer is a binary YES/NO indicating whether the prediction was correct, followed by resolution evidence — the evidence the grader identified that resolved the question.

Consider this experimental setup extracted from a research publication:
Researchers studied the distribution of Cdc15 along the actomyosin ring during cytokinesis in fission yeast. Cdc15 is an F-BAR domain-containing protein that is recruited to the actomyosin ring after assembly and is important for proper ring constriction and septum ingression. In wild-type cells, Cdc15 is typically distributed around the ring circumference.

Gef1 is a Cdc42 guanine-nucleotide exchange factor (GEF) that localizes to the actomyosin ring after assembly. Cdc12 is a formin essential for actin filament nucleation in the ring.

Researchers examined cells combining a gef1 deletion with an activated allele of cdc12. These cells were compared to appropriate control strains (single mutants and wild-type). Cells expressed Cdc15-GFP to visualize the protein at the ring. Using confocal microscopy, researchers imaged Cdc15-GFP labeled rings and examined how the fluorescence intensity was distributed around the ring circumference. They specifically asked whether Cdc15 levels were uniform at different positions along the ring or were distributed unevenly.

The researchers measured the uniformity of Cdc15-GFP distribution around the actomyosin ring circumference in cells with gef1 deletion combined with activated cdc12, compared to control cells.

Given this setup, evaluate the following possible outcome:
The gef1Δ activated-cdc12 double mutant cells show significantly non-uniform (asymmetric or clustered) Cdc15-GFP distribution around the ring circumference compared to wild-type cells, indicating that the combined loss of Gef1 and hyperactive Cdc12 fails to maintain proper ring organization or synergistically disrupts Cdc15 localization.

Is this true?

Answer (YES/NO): YES